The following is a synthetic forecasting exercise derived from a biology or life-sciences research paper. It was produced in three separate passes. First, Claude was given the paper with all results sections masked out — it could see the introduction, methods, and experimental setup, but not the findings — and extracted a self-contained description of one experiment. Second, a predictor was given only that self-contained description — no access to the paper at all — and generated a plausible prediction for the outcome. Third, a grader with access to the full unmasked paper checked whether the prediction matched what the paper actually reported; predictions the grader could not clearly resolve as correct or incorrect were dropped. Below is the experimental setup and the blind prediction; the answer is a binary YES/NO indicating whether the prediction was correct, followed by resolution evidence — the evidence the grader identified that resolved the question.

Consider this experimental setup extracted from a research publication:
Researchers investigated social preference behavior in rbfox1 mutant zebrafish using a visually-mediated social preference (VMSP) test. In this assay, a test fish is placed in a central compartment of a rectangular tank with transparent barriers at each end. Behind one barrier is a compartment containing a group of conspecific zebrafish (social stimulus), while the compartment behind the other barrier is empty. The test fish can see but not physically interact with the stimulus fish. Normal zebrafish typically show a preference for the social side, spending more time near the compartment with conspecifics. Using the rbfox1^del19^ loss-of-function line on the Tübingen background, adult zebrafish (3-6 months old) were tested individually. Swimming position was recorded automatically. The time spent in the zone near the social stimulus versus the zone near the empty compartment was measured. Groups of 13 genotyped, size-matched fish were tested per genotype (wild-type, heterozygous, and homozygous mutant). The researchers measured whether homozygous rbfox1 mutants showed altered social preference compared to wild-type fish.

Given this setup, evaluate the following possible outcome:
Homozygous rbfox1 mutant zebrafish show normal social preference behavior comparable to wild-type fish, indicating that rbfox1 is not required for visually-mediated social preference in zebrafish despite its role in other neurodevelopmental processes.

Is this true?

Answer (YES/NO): NO